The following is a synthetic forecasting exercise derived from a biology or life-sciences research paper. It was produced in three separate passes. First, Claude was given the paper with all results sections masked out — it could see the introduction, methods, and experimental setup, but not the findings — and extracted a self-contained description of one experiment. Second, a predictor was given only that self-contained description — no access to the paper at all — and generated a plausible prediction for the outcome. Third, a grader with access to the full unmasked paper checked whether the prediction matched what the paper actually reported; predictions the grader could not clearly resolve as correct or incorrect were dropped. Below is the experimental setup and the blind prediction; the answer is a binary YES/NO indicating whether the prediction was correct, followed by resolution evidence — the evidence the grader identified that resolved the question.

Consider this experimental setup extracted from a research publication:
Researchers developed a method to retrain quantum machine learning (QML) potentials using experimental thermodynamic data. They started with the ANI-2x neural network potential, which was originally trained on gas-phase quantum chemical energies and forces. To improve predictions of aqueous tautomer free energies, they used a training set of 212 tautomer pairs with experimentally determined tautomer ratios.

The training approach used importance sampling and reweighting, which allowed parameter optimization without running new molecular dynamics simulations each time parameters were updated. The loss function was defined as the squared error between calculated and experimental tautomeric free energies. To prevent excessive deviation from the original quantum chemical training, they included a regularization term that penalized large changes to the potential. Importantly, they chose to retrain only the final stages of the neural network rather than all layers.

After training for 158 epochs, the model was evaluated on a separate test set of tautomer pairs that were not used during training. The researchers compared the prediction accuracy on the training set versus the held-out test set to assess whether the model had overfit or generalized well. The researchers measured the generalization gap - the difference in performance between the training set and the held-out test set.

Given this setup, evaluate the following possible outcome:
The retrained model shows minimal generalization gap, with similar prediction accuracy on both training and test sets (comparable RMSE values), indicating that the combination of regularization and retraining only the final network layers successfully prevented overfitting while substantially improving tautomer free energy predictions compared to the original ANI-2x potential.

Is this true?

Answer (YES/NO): YES